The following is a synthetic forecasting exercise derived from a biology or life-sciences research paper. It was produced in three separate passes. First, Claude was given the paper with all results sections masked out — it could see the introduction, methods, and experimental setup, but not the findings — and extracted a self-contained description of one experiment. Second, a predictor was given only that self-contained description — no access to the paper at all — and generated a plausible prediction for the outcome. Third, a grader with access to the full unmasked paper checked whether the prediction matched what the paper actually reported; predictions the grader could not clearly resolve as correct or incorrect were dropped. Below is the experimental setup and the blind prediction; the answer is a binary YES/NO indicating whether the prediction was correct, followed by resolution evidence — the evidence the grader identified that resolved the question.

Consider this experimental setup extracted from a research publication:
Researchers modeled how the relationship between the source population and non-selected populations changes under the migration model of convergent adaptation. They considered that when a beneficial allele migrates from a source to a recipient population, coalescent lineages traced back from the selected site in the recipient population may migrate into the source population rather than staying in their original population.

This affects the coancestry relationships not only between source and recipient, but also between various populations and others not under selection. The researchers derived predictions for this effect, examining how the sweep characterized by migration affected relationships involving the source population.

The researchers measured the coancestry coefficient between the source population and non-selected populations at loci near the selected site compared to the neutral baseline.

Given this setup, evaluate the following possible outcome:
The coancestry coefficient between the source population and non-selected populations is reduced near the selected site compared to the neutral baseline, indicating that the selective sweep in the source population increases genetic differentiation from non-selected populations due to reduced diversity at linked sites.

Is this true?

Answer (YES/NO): NO